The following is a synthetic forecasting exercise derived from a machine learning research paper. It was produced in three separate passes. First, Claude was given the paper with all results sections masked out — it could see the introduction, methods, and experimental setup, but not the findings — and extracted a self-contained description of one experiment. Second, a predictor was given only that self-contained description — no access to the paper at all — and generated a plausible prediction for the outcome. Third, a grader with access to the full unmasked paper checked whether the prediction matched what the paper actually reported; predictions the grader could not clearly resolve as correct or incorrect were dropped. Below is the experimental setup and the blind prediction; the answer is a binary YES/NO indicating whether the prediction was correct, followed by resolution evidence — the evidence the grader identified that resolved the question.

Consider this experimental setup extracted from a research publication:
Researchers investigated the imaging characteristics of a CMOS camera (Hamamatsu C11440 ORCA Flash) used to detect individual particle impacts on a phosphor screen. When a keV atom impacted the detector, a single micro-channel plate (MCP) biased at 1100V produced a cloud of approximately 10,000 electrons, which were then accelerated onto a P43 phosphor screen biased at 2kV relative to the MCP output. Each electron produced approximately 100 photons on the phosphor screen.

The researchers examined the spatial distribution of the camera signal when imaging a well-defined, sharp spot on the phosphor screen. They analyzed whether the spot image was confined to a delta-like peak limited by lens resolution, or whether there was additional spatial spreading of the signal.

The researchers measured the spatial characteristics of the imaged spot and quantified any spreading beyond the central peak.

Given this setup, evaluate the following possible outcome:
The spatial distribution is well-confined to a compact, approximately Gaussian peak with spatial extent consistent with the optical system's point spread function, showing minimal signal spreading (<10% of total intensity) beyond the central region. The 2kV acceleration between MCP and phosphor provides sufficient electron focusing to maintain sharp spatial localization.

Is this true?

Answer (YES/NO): NO